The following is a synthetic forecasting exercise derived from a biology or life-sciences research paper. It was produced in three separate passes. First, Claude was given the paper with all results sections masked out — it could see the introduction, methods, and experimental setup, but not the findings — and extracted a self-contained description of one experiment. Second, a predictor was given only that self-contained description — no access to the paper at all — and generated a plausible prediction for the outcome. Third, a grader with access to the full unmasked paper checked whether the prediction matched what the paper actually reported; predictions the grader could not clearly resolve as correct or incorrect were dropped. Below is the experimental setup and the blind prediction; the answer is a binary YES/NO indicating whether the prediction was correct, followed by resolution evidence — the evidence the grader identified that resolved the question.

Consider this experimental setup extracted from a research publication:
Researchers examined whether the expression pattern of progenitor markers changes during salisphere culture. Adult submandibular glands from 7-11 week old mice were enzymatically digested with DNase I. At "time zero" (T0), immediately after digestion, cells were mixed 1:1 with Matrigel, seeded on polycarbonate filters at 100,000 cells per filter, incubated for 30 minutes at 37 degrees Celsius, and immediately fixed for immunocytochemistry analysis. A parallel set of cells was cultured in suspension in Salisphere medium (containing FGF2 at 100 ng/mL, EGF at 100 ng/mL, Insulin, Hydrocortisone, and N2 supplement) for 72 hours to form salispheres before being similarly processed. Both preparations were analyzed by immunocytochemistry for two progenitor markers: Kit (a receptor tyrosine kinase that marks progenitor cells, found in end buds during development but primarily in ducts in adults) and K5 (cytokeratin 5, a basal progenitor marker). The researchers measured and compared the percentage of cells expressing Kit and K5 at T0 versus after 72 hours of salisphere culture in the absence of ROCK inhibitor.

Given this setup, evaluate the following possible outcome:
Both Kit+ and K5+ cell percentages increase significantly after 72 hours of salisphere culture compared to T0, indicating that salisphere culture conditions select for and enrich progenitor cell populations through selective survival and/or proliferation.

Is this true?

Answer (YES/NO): NO